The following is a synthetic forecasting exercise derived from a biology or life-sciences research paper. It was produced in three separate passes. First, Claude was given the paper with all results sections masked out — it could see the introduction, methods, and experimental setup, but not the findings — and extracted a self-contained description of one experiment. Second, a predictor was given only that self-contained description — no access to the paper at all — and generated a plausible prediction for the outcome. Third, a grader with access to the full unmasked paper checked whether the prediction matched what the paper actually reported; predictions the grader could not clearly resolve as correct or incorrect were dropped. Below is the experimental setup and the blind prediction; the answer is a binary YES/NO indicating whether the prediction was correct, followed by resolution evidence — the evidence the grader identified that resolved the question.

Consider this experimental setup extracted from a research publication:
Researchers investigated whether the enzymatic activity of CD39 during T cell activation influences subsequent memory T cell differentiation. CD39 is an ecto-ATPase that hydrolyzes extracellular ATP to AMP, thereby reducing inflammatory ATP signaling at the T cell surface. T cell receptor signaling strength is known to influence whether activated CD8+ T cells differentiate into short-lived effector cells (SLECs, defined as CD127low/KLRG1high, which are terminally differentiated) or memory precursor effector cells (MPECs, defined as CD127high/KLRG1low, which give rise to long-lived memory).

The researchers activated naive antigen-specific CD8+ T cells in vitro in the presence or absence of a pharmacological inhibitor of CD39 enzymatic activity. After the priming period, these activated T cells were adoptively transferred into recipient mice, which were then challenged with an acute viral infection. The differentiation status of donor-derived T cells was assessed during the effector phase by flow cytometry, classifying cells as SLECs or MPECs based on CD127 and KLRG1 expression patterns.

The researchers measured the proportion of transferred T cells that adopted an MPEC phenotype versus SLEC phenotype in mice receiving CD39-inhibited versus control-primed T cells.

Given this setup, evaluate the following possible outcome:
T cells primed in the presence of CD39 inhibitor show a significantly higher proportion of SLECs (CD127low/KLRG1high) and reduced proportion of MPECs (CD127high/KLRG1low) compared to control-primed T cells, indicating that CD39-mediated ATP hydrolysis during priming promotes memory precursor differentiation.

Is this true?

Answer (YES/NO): NO